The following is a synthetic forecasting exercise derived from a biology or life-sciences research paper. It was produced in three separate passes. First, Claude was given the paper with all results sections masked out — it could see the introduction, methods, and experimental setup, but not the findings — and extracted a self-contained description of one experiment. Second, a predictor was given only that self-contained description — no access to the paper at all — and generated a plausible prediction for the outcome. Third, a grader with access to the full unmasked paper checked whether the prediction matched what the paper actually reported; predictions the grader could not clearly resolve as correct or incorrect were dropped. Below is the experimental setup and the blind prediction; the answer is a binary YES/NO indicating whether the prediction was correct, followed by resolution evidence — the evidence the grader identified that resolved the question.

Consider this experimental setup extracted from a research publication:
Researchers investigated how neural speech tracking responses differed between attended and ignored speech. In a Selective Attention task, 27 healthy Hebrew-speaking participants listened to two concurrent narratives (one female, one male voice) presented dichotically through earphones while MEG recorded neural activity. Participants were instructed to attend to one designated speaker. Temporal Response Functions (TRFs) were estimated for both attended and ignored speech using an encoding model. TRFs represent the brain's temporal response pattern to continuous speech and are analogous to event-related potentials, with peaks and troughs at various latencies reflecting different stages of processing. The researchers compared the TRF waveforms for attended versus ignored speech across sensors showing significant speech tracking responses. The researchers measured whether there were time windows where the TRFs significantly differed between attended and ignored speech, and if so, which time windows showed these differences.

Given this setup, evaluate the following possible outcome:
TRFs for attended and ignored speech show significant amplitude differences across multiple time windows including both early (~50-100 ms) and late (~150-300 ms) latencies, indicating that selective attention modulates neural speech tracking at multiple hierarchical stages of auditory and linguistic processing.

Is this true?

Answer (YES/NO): NO